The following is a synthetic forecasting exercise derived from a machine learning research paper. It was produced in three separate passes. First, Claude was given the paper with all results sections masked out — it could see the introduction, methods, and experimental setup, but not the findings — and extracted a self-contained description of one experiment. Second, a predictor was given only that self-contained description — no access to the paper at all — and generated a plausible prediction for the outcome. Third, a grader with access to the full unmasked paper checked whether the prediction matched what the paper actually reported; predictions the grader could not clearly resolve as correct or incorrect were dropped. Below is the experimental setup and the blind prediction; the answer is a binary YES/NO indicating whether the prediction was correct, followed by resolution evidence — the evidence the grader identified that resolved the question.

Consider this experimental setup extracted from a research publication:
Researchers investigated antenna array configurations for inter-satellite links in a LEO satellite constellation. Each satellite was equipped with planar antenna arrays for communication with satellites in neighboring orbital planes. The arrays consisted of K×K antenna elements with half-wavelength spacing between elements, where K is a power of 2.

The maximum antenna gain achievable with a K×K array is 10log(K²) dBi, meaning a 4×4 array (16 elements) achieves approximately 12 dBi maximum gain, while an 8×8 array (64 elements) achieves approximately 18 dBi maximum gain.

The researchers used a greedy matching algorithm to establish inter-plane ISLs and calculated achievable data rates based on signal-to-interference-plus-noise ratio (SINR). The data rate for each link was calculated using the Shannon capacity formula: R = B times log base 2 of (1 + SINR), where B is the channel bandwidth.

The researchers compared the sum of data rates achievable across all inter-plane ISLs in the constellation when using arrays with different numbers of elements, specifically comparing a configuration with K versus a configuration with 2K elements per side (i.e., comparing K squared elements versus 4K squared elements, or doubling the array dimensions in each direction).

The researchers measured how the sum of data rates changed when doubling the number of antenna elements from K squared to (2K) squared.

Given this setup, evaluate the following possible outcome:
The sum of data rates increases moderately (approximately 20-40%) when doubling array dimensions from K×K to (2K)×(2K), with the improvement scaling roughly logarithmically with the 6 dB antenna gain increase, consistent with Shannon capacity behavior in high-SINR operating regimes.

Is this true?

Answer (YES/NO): NO